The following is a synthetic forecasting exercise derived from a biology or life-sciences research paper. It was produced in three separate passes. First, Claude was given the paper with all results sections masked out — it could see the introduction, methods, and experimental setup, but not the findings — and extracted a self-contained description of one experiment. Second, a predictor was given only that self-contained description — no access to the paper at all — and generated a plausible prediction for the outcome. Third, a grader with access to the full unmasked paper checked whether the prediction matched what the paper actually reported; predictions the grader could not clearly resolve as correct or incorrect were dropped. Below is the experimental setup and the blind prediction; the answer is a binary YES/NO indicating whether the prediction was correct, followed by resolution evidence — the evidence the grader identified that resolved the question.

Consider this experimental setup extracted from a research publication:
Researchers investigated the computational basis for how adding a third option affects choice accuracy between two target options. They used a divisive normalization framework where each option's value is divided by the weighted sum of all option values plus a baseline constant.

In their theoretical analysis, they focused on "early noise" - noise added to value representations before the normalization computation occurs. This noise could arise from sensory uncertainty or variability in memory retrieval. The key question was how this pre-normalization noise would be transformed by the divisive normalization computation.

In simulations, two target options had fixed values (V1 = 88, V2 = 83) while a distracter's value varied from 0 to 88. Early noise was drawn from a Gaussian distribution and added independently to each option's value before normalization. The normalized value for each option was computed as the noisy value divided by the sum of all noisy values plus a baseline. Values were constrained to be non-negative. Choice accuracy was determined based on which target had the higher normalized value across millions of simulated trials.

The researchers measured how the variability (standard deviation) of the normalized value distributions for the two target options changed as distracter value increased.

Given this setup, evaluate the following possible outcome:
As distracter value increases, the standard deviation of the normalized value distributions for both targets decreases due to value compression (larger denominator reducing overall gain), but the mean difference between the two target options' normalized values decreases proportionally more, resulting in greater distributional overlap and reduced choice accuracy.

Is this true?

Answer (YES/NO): NO